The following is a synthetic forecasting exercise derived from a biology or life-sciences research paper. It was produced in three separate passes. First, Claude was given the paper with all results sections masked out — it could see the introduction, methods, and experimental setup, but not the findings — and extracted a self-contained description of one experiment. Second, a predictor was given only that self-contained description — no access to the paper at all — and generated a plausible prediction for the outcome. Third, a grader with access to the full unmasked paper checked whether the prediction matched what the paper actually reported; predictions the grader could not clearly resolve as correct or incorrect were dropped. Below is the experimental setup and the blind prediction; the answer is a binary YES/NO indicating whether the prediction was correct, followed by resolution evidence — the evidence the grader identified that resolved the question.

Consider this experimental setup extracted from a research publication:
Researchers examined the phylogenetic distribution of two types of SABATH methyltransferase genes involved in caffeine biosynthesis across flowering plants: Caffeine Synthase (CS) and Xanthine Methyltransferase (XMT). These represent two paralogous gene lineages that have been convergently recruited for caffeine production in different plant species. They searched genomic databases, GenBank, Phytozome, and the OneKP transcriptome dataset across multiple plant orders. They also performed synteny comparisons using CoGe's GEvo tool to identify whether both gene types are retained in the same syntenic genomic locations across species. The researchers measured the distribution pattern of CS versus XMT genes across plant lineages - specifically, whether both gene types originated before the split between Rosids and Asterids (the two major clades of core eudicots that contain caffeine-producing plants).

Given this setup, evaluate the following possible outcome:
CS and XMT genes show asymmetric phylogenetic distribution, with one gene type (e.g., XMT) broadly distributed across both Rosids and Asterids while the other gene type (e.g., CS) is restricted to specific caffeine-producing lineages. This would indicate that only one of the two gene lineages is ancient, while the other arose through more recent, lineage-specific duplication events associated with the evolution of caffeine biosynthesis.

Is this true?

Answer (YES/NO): NO